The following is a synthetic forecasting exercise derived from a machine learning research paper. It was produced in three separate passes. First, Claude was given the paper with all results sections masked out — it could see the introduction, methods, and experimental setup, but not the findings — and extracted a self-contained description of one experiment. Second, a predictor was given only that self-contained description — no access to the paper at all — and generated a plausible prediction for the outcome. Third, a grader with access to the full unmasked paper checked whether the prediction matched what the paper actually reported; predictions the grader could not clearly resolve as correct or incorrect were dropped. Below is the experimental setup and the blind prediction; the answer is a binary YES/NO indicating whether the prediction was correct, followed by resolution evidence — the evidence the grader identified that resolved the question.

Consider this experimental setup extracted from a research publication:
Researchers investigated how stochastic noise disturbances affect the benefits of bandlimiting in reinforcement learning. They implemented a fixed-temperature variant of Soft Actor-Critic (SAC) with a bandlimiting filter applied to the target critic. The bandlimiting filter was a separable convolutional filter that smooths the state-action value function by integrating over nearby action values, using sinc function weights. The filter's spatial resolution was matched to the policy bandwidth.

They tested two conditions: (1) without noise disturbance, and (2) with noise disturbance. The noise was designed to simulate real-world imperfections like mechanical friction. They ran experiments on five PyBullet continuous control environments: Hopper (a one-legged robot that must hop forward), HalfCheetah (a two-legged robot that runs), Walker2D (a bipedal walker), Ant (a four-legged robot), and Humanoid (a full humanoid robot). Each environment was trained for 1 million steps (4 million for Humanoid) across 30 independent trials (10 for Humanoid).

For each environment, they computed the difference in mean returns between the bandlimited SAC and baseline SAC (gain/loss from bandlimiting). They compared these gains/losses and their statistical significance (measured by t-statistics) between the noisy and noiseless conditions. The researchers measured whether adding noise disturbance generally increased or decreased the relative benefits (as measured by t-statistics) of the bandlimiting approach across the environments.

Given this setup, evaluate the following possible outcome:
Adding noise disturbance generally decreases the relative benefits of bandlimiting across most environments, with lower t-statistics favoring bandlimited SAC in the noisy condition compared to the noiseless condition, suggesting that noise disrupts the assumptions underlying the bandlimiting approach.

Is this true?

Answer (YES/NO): NO